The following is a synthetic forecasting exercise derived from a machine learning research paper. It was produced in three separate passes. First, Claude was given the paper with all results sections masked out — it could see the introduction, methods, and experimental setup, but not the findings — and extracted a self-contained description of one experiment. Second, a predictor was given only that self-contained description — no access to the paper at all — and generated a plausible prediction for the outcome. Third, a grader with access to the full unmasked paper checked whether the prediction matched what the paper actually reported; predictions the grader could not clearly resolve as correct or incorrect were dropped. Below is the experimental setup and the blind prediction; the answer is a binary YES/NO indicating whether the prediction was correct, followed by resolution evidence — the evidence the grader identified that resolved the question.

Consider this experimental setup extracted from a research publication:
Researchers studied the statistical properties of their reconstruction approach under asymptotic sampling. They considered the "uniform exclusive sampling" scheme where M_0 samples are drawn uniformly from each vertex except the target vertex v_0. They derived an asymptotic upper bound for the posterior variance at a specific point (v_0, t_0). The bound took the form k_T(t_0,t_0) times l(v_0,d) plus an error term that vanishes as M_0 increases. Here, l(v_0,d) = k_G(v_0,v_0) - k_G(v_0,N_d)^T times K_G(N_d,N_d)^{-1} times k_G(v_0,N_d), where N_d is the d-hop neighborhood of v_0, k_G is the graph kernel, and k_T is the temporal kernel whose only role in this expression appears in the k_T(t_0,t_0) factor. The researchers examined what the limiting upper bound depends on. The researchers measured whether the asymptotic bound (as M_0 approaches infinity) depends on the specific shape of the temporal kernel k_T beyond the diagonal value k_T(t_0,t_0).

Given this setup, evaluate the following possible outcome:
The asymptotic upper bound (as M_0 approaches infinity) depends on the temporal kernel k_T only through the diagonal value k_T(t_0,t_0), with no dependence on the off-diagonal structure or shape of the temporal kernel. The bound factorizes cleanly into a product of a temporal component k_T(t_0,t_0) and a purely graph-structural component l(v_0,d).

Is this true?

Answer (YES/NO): YES